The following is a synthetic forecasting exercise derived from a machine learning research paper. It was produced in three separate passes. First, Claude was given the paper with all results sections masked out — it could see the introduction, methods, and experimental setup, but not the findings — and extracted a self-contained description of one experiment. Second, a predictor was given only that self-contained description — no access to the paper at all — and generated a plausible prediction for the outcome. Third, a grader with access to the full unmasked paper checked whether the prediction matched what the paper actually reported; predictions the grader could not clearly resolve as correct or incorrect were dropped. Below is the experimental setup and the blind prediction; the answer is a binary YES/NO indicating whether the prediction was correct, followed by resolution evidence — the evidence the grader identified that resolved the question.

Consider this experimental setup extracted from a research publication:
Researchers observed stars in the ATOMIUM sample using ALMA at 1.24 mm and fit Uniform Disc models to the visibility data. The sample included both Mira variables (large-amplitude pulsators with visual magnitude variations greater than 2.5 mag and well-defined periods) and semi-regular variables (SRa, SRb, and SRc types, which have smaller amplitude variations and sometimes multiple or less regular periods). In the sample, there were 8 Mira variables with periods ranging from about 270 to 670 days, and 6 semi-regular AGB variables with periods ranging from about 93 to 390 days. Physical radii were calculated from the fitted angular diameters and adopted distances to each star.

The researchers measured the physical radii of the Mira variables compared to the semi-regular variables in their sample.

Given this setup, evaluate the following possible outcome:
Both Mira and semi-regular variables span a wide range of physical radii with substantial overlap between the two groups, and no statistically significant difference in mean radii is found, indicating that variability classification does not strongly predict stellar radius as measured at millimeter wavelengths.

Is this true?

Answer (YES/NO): NO